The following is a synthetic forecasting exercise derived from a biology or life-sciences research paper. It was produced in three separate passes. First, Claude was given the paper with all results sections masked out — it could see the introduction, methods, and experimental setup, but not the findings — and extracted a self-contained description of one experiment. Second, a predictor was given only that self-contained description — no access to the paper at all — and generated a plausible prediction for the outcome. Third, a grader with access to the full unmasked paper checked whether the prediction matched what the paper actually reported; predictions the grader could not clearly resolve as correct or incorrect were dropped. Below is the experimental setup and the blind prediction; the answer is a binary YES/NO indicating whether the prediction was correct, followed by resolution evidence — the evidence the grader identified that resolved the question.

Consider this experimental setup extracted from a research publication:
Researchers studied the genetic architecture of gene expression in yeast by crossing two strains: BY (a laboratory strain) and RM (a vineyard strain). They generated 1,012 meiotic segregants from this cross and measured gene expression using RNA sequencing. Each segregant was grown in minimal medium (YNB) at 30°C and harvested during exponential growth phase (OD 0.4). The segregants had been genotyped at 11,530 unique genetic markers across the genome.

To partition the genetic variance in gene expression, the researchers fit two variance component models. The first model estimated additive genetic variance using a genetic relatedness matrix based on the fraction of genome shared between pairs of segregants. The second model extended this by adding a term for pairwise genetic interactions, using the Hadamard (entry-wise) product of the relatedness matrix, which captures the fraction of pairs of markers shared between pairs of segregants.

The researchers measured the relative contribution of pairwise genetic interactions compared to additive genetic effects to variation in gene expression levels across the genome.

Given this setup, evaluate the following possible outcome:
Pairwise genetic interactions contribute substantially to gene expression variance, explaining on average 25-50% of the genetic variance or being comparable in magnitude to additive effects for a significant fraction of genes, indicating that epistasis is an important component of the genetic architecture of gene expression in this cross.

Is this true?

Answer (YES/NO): NO